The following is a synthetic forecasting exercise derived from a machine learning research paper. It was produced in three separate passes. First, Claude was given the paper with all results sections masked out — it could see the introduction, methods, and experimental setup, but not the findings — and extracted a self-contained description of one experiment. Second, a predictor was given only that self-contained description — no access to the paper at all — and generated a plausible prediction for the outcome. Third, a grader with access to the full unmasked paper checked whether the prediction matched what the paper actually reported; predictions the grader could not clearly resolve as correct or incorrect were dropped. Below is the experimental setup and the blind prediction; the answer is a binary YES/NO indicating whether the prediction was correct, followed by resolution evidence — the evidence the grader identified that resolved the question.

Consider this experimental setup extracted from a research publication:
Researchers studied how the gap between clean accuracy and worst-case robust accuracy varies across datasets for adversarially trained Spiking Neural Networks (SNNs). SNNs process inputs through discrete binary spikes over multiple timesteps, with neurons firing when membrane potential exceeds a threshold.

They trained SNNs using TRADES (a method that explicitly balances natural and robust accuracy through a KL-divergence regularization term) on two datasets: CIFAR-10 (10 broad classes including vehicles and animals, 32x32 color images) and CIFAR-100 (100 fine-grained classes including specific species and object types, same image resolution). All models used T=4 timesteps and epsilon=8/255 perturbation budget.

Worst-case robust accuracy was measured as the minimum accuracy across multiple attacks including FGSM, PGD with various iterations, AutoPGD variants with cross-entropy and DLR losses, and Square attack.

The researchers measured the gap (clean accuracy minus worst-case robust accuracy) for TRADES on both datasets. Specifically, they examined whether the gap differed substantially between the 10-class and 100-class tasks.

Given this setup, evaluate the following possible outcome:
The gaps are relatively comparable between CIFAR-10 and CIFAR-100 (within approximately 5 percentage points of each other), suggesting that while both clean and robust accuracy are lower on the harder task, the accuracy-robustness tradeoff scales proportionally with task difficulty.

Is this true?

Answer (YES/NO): NO